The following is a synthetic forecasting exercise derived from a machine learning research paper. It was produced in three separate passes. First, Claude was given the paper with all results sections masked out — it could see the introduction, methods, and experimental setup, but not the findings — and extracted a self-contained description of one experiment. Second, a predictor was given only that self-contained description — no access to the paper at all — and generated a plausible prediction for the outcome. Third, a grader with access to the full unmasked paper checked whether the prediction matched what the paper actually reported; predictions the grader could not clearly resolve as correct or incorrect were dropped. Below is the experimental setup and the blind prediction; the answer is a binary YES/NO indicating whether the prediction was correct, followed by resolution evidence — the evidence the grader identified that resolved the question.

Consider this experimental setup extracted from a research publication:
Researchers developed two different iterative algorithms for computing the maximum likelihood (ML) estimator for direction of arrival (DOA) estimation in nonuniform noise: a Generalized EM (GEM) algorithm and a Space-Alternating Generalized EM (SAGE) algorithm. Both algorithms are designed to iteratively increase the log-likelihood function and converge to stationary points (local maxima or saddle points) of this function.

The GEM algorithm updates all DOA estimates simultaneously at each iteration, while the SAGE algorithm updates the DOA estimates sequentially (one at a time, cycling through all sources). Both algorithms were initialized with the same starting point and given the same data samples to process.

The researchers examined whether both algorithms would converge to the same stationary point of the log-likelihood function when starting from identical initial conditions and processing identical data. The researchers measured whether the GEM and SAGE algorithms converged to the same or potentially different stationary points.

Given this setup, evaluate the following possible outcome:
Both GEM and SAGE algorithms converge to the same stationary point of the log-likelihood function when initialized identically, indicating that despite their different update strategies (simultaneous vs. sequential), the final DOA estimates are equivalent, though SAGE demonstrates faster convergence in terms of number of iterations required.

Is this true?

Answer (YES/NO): NO